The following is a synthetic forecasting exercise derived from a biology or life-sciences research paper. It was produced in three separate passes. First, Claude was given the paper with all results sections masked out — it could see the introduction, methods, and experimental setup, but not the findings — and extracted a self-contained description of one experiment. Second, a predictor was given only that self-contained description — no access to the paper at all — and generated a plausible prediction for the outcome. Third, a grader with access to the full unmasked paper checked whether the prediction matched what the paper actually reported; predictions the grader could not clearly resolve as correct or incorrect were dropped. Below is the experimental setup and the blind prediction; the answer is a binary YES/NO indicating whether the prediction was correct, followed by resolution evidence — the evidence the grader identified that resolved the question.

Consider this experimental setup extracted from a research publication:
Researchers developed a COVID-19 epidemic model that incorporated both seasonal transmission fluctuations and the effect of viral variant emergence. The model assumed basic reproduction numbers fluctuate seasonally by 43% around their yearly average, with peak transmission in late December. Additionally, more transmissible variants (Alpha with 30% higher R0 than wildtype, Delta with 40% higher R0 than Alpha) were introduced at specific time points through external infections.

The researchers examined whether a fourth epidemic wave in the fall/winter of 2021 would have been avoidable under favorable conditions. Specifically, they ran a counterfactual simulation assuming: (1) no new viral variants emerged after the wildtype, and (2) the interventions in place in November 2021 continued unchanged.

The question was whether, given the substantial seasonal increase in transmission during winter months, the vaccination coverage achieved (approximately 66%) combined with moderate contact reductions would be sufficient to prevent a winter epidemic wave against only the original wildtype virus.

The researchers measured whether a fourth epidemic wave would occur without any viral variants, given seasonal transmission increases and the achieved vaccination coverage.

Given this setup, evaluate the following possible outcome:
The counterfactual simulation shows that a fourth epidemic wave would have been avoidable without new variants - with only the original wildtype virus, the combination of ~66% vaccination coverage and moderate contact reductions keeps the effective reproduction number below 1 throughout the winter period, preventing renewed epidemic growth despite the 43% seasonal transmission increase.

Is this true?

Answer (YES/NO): YES